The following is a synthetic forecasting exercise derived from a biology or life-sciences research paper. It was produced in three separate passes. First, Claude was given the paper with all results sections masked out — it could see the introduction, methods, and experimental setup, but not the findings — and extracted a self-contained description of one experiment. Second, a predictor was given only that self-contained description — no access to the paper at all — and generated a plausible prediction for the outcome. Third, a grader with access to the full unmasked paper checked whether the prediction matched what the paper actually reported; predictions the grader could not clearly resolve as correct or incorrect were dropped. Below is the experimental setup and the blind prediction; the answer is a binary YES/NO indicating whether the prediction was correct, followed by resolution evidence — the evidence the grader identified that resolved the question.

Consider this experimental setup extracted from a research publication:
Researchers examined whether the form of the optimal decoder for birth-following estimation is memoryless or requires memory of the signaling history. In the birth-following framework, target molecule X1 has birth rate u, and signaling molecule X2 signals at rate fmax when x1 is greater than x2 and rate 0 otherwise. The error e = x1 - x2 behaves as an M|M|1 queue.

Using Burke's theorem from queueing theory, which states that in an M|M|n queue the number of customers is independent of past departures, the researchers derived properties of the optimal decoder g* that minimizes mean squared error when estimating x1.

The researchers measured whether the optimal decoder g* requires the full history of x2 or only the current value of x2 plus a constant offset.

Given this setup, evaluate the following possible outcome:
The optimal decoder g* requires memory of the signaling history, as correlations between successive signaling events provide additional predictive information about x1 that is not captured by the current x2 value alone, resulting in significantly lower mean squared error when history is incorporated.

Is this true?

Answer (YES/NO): NO